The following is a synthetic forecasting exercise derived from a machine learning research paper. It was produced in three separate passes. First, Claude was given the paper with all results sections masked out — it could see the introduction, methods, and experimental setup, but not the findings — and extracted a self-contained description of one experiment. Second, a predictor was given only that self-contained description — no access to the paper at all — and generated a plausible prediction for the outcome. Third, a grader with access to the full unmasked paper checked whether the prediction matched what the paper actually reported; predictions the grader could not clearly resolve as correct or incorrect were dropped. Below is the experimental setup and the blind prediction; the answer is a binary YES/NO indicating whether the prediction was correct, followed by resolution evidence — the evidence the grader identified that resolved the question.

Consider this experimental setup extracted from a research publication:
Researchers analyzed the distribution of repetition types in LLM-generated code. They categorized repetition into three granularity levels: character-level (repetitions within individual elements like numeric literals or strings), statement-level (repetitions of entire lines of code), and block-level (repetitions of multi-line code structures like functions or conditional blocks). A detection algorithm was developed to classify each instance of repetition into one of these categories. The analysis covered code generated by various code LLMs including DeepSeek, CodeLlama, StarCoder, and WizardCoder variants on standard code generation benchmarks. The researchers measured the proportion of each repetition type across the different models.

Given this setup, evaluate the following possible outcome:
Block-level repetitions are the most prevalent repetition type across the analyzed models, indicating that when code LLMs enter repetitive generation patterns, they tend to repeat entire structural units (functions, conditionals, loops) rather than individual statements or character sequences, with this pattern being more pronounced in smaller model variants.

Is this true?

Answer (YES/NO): NO